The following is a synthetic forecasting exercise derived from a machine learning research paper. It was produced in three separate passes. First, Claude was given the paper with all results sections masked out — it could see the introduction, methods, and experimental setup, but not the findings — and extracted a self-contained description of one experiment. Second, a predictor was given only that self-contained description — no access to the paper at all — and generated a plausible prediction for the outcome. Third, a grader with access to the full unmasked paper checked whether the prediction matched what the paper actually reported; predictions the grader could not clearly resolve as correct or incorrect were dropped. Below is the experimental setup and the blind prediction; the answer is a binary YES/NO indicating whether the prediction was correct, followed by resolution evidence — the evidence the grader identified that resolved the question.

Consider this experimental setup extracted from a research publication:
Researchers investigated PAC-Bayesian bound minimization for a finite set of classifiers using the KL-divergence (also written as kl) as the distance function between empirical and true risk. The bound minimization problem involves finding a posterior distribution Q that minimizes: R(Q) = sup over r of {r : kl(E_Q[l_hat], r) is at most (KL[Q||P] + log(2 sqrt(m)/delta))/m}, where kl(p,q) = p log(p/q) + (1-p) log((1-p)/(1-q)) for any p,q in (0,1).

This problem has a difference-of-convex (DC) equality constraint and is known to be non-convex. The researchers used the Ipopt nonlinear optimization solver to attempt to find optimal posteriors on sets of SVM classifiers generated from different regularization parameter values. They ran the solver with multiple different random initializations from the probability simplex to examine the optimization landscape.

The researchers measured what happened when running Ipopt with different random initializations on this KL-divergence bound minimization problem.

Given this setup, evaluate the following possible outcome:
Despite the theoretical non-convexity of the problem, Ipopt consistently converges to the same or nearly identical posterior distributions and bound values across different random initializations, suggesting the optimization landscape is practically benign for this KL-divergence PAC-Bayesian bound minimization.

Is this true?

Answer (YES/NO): NO